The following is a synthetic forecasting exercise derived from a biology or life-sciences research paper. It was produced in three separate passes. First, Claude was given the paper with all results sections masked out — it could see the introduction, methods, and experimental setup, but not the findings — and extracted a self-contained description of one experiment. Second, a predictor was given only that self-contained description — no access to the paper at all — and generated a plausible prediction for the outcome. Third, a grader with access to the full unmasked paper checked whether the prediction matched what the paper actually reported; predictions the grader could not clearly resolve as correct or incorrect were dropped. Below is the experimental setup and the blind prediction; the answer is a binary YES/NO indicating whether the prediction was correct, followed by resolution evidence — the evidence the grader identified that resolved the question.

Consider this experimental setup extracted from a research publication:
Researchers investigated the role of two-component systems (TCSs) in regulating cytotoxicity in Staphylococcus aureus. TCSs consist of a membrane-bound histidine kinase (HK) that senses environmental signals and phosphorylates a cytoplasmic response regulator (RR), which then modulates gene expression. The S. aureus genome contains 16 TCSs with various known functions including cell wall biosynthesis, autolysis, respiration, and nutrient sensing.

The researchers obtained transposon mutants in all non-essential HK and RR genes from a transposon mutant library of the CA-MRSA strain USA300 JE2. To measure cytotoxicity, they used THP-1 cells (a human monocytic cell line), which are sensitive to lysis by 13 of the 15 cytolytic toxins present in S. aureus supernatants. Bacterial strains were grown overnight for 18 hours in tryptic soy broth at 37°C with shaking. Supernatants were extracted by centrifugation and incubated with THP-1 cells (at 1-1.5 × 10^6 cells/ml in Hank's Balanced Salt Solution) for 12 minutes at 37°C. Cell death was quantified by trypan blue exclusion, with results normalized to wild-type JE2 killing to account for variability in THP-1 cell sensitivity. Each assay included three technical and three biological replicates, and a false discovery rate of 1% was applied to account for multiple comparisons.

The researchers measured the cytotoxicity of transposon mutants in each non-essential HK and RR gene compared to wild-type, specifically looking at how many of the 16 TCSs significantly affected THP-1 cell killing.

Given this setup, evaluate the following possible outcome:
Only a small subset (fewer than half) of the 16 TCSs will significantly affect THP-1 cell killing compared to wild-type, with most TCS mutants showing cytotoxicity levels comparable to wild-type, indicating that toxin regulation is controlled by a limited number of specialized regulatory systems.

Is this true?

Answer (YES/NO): NO